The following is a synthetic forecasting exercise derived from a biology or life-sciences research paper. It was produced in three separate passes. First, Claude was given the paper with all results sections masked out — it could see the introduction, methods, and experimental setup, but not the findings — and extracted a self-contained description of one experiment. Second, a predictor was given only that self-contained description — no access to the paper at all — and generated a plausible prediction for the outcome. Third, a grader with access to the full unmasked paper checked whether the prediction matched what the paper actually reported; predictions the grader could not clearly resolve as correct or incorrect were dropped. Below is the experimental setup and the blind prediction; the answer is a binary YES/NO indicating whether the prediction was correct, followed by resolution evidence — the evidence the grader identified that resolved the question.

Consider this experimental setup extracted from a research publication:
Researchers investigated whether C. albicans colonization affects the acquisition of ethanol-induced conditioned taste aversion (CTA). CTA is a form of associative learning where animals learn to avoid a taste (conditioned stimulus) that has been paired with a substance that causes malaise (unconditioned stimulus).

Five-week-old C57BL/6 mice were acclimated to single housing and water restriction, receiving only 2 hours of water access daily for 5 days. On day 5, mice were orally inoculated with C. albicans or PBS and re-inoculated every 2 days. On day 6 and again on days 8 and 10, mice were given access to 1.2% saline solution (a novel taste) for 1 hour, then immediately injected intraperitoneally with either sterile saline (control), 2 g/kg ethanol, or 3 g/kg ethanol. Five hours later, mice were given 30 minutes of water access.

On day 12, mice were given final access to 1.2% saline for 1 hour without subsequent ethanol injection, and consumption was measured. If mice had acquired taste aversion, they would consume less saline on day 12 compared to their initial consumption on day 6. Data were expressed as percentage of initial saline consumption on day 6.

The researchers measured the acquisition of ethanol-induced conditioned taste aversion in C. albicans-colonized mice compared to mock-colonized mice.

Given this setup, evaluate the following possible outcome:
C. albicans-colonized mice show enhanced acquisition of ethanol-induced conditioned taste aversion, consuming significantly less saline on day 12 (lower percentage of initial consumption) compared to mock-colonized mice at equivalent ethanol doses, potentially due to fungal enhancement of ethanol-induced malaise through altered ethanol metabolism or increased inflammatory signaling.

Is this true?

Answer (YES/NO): NO